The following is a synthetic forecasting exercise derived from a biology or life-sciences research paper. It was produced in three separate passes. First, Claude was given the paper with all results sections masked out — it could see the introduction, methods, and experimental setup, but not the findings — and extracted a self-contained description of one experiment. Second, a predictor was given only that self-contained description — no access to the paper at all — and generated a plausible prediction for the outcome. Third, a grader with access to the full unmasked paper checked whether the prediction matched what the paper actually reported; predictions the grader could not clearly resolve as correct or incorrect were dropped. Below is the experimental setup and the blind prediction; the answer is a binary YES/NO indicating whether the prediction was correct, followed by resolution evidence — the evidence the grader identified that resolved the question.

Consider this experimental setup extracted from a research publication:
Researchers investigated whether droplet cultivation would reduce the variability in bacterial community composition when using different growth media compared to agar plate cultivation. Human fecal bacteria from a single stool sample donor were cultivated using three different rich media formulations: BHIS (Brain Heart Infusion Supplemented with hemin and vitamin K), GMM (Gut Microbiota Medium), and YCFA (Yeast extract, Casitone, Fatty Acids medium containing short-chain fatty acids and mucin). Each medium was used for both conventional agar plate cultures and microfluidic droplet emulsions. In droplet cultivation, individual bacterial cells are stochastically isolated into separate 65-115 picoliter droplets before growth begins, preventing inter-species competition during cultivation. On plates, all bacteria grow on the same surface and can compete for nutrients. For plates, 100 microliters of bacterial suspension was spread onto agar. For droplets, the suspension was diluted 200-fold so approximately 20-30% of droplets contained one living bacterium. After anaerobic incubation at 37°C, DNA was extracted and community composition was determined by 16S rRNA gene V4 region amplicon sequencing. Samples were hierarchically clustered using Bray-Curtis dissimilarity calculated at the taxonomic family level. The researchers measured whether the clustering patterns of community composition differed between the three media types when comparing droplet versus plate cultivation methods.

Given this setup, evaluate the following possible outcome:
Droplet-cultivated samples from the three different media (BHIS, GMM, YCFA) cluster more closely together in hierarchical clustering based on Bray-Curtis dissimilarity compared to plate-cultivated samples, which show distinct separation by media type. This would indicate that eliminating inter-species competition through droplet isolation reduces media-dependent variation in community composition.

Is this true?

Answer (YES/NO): YES